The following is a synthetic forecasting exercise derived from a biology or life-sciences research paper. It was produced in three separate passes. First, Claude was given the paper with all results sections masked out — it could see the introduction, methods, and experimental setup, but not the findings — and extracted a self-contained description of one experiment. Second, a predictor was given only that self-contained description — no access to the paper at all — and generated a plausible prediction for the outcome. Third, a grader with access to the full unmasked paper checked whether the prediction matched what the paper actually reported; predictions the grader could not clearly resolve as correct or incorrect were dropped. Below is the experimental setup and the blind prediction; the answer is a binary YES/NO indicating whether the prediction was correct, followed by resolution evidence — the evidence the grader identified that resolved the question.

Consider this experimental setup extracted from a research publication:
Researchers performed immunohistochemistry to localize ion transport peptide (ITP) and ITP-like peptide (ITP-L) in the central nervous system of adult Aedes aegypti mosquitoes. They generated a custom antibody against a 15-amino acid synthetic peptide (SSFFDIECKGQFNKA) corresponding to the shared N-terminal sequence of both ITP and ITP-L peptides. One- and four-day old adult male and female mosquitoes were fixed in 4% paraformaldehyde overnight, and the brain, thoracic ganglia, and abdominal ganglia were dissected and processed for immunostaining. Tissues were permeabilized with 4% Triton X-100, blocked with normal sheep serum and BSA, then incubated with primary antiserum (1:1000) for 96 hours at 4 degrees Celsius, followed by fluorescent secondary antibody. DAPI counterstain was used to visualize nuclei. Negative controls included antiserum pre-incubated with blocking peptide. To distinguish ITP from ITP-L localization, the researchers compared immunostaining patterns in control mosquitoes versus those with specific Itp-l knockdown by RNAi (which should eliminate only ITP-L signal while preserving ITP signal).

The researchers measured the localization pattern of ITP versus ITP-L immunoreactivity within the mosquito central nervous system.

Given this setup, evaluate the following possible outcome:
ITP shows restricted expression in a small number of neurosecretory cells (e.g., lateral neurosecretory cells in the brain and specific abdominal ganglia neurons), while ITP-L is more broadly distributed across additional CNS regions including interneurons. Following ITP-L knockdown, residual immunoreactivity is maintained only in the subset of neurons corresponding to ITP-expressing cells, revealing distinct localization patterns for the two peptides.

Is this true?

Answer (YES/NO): NO